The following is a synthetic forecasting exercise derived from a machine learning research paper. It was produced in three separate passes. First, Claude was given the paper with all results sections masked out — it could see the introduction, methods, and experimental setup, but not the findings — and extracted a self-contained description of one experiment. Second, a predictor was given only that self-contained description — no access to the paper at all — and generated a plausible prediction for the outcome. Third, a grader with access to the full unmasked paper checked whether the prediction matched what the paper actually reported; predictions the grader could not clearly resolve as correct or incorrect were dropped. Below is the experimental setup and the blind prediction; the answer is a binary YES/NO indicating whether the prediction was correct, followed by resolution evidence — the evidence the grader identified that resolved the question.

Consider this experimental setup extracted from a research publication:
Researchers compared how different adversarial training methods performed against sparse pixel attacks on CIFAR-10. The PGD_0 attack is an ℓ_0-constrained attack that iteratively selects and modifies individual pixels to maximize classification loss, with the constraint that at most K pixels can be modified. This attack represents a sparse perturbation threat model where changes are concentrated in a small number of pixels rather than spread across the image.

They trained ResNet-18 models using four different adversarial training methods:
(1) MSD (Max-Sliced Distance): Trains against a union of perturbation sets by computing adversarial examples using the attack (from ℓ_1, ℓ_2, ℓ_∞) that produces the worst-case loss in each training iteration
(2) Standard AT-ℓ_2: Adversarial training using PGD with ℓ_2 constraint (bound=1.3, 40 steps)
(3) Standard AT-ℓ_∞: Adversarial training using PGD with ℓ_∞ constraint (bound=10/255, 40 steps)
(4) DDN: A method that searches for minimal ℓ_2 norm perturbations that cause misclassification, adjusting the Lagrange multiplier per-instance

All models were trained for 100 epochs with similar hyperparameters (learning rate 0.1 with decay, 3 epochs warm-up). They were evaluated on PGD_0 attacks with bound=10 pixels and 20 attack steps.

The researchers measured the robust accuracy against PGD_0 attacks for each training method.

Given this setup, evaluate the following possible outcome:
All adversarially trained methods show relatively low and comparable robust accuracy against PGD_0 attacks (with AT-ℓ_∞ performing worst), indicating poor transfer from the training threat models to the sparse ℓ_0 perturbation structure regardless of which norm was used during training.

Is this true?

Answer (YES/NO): NO